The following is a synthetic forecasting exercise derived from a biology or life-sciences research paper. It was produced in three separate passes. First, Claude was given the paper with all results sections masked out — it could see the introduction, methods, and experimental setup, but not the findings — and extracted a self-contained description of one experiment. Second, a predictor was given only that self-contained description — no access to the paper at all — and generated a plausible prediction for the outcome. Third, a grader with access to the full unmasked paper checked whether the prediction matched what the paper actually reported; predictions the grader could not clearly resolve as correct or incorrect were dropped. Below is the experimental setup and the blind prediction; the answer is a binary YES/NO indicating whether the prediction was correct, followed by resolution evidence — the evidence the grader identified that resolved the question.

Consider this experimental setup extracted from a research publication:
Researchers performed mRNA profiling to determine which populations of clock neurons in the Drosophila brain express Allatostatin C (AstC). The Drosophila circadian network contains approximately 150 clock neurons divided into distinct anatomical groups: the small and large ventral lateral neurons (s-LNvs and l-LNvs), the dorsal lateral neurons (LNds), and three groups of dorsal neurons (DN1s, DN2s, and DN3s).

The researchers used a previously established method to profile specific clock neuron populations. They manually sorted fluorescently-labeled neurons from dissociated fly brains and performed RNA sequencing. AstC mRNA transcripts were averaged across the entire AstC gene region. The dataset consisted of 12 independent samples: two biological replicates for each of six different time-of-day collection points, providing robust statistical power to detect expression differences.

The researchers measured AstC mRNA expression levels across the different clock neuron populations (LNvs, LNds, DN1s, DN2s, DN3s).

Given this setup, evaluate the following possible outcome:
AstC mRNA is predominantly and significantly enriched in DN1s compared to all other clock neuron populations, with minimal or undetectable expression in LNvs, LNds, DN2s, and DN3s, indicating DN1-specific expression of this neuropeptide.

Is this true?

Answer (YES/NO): NO